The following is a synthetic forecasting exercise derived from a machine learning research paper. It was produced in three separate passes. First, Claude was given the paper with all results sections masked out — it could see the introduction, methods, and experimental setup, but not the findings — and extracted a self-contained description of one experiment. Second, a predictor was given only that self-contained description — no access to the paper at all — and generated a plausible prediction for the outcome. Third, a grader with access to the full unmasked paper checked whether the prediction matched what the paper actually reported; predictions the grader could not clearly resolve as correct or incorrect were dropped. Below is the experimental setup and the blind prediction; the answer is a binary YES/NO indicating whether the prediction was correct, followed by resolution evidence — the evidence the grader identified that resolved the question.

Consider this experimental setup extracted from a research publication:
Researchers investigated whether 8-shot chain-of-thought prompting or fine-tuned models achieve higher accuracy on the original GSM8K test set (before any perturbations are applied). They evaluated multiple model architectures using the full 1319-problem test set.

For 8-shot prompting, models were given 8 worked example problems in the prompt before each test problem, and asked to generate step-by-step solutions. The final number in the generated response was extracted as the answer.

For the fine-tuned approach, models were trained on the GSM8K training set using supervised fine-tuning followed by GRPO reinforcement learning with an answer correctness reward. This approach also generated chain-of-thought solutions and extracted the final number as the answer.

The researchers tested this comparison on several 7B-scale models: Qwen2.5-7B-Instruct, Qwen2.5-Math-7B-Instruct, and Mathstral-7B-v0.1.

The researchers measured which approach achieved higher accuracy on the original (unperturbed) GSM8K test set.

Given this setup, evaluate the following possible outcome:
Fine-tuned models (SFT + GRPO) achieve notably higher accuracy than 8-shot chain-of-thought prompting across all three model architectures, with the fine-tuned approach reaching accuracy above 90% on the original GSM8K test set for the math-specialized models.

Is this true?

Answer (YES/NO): NO